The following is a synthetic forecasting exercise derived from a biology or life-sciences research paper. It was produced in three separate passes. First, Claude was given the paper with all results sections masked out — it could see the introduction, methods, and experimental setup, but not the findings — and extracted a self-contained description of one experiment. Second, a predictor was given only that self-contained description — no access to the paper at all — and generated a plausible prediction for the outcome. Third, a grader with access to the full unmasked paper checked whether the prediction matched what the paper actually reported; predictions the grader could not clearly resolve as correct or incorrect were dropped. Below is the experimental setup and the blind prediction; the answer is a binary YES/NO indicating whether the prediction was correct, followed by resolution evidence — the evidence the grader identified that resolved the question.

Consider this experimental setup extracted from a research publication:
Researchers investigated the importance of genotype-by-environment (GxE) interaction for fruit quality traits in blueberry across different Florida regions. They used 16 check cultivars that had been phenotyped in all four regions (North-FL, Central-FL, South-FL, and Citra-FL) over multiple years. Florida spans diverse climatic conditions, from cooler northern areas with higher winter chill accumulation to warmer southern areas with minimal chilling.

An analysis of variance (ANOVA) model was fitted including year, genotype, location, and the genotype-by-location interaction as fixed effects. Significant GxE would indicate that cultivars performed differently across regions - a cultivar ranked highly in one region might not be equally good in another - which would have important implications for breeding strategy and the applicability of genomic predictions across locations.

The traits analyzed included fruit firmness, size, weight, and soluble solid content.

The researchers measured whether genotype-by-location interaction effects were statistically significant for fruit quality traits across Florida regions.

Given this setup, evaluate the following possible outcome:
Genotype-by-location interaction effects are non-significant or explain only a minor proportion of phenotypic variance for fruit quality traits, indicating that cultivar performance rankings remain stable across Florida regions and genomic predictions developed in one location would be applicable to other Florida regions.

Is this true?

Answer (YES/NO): NO